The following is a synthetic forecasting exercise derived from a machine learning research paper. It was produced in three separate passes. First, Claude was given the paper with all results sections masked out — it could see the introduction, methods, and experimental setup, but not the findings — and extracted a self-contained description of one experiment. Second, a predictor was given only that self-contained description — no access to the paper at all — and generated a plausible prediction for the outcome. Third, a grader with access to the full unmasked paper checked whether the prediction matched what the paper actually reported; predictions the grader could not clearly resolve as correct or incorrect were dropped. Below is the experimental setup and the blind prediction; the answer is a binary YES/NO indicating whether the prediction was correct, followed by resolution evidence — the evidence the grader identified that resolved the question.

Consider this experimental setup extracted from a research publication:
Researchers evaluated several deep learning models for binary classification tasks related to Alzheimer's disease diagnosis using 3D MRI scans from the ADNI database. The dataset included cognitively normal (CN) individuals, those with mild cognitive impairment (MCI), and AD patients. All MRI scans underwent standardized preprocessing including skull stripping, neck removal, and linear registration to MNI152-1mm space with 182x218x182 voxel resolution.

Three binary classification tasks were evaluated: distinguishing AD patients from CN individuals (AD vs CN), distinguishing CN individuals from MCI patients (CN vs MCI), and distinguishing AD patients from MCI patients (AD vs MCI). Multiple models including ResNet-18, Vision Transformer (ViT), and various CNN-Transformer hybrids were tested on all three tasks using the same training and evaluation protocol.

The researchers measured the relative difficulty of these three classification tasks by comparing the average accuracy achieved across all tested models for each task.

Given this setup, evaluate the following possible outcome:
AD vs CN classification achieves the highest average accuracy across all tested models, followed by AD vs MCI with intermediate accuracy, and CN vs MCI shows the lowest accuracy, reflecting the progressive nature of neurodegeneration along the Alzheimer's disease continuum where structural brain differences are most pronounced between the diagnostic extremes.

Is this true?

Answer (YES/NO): YES